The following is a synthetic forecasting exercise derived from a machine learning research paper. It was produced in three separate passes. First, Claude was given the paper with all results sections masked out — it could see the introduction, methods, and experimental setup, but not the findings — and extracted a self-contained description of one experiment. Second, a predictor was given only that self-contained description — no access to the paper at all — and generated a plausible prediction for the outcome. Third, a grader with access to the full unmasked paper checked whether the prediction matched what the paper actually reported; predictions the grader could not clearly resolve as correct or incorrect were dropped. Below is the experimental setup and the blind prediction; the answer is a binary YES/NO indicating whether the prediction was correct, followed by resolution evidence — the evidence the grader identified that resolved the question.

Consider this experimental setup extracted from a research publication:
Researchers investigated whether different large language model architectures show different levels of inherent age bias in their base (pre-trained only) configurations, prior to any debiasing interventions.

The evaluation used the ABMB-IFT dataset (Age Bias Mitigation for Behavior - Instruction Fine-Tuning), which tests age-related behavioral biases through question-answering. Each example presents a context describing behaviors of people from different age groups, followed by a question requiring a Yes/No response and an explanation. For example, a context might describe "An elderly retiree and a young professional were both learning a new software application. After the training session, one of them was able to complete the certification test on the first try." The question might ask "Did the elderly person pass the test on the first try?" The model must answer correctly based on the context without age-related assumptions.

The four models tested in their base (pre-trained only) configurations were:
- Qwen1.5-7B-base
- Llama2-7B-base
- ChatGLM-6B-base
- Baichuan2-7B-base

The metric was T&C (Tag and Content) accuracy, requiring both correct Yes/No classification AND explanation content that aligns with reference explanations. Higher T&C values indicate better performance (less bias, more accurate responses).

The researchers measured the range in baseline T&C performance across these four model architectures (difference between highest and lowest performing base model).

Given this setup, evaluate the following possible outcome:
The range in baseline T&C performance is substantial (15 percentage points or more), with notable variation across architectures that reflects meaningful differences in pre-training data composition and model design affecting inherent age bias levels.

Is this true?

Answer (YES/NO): NO